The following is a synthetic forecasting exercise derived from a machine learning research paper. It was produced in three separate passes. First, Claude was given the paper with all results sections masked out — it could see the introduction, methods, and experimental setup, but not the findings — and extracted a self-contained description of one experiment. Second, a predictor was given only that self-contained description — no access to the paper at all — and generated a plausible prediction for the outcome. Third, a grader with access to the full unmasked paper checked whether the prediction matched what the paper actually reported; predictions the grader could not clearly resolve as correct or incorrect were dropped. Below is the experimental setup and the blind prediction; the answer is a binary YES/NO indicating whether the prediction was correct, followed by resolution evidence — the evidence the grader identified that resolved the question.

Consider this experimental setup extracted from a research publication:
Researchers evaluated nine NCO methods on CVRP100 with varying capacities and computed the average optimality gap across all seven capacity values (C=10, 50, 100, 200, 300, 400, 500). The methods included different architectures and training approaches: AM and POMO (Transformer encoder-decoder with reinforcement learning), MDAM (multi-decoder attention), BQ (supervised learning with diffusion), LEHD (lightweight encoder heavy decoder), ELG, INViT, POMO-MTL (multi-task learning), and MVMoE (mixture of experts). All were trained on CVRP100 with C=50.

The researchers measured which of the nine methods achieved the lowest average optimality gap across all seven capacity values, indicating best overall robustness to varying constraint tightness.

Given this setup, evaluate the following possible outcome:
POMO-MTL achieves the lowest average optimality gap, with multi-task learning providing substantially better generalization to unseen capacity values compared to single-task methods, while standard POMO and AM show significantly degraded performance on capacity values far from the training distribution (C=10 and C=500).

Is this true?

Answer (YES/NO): NO